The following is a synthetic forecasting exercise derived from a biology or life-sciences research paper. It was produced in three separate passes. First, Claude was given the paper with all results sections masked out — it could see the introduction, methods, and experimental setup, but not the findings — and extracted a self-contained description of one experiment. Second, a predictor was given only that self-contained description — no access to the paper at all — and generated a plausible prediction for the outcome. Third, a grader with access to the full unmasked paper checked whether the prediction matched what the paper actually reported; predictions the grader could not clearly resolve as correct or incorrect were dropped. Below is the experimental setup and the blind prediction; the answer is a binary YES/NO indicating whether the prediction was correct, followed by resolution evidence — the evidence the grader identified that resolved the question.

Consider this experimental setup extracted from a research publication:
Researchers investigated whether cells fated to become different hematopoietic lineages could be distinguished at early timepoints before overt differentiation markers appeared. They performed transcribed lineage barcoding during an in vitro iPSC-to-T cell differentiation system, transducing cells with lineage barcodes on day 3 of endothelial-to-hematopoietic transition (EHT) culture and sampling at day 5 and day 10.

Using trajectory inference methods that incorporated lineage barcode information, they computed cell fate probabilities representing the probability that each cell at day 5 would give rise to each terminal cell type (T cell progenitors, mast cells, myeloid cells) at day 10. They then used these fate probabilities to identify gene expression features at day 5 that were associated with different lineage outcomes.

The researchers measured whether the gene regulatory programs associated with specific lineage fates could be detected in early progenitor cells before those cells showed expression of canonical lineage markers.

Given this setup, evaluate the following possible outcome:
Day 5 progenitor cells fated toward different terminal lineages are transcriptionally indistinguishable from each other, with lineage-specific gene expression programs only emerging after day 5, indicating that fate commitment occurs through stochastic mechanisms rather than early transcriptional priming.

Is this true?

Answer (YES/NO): NO